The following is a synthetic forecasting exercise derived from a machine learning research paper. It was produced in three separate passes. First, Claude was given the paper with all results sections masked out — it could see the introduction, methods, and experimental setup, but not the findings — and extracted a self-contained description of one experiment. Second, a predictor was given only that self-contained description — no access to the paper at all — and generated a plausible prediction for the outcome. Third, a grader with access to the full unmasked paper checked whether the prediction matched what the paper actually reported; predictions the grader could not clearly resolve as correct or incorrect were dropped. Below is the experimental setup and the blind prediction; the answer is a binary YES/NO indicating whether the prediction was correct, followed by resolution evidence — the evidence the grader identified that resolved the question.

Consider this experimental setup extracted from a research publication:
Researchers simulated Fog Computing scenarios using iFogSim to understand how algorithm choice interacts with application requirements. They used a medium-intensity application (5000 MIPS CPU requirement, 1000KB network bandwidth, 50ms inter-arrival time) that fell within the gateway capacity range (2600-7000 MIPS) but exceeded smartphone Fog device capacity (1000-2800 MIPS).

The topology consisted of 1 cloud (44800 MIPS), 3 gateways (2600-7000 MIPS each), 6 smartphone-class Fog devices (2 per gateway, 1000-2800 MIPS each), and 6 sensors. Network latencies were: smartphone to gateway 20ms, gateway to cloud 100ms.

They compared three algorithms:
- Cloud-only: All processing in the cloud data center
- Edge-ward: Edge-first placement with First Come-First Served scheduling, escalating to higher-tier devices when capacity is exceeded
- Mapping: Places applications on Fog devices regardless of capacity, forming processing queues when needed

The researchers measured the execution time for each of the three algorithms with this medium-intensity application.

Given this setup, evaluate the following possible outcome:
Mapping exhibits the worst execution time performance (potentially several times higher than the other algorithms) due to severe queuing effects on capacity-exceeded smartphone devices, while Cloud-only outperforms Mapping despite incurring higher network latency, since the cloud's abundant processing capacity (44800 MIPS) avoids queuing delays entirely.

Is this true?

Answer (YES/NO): NO